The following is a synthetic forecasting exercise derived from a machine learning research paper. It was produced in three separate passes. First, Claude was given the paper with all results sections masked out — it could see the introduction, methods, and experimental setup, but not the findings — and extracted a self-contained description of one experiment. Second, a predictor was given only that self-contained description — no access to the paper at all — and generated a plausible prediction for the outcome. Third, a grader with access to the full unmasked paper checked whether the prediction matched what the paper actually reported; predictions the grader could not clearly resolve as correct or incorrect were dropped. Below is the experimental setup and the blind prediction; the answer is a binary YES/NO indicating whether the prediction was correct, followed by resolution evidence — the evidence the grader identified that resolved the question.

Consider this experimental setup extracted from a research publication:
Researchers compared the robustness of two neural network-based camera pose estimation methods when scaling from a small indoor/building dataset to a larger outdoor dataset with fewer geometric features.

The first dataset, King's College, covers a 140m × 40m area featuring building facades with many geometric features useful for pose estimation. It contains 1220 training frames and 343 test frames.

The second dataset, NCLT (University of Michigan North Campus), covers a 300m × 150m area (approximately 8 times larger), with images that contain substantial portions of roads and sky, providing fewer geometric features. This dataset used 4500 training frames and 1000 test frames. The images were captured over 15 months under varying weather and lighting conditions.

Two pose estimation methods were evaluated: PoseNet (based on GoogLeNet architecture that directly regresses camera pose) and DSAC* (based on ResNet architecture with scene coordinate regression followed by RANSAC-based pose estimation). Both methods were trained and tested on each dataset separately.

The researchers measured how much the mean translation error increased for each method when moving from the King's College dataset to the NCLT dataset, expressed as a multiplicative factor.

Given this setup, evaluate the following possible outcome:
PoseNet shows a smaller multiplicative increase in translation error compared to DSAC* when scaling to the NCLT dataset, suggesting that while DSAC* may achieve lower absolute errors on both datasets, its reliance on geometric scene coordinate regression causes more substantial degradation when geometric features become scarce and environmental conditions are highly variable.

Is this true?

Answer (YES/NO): YES